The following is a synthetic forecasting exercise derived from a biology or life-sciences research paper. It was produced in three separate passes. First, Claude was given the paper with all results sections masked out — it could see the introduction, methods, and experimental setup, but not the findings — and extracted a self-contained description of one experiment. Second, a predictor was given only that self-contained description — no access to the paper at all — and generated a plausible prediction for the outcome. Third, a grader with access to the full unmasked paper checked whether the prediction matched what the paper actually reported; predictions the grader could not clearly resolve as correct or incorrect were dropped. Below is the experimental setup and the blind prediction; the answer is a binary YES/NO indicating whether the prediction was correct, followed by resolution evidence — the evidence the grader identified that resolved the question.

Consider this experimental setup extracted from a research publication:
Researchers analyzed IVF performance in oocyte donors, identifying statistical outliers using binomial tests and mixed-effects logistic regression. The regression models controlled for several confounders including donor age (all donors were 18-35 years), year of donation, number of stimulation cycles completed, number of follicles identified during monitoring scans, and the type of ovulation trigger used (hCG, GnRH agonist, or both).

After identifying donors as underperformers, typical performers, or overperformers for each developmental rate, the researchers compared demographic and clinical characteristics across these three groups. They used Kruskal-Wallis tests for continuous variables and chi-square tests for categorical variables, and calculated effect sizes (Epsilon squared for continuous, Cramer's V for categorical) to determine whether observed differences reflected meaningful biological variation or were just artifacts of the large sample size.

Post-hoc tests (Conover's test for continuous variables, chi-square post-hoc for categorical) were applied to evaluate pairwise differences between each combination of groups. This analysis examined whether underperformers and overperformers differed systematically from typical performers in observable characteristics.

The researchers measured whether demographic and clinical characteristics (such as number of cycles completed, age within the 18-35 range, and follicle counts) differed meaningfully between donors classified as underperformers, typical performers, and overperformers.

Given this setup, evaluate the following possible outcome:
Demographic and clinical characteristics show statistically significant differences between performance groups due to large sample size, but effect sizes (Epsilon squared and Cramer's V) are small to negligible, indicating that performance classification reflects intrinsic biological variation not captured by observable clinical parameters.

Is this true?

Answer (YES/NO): NO